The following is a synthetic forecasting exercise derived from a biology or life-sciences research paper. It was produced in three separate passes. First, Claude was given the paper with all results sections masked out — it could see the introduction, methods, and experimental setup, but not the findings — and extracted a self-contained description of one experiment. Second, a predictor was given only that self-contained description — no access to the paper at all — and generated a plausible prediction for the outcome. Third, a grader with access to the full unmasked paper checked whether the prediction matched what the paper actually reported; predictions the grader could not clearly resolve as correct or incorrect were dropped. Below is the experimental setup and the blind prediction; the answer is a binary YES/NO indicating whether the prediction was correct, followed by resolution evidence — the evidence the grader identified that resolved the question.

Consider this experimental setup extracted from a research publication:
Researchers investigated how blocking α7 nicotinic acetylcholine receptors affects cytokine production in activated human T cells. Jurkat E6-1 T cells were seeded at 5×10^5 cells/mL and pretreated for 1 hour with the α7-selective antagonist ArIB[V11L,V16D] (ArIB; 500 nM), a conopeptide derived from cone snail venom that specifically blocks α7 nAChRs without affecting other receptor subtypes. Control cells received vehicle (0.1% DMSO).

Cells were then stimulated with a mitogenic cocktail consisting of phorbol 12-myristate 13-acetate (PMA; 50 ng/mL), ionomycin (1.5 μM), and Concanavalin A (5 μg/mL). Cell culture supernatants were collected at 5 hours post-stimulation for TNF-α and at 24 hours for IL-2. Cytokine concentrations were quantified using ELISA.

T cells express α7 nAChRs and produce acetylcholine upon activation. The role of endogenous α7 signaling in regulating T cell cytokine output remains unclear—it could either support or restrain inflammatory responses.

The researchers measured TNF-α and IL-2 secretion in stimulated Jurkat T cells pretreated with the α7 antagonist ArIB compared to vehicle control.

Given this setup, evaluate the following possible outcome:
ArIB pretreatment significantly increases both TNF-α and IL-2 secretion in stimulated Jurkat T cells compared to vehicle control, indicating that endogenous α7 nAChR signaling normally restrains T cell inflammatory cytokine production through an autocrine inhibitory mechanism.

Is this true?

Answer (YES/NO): NO